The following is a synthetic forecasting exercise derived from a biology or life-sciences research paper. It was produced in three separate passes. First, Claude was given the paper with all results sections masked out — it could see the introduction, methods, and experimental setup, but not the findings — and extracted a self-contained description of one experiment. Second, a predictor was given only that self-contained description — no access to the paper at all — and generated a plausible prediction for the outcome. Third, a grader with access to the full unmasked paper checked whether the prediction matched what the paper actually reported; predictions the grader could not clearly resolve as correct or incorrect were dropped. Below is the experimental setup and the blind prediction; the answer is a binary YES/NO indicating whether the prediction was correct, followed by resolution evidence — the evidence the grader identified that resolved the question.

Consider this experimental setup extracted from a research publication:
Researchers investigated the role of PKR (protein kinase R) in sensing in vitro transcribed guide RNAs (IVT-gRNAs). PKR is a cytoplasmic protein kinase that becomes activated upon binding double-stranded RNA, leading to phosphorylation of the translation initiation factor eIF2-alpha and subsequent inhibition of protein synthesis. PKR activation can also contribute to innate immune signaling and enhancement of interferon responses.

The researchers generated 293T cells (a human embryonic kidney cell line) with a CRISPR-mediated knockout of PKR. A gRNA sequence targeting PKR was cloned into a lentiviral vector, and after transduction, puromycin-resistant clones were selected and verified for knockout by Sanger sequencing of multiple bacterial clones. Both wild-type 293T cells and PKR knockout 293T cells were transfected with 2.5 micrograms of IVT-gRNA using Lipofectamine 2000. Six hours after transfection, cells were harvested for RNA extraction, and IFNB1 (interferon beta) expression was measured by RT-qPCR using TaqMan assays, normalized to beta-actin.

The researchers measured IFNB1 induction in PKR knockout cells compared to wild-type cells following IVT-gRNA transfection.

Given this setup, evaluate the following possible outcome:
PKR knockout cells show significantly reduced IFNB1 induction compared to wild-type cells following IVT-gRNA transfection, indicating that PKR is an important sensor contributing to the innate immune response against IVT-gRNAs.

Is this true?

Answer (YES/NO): NO